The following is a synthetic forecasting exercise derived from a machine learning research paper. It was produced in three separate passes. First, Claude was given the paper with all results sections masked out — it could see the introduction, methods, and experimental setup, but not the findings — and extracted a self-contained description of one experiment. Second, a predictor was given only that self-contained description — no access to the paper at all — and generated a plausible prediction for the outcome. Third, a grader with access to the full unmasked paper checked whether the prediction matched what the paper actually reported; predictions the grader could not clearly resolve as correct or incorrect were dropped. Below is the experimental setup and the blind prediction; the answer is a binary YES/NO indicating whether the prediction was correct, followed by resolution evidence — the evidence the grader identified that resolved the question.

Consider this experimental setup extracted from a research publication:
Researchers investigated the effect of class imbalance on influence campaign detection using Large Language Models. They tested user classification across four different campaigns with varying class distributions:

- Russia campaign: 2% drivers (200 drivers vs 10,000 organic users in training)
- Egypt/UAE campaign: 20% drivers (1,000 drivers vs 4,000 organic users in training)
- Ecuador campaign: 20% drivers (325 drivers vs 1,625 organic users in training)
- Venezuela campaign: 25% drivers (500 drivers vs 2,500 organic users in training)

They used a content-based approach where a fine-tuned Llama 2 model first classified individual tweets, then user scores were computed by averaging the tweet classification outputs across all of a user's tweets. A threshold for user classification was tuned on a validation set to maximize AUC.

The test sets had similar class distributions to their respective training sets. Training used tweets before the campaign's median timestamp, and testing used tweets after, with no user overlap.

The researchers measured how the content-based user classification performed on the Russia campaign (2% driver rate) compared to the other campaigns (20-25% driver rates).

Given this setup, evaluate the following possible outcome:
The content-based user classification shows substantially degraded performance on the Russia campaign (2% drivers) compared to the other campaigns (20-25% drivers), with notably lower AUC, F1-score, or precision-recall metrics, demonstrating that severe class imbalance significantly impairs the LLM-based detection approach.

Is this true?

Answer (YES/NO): NO